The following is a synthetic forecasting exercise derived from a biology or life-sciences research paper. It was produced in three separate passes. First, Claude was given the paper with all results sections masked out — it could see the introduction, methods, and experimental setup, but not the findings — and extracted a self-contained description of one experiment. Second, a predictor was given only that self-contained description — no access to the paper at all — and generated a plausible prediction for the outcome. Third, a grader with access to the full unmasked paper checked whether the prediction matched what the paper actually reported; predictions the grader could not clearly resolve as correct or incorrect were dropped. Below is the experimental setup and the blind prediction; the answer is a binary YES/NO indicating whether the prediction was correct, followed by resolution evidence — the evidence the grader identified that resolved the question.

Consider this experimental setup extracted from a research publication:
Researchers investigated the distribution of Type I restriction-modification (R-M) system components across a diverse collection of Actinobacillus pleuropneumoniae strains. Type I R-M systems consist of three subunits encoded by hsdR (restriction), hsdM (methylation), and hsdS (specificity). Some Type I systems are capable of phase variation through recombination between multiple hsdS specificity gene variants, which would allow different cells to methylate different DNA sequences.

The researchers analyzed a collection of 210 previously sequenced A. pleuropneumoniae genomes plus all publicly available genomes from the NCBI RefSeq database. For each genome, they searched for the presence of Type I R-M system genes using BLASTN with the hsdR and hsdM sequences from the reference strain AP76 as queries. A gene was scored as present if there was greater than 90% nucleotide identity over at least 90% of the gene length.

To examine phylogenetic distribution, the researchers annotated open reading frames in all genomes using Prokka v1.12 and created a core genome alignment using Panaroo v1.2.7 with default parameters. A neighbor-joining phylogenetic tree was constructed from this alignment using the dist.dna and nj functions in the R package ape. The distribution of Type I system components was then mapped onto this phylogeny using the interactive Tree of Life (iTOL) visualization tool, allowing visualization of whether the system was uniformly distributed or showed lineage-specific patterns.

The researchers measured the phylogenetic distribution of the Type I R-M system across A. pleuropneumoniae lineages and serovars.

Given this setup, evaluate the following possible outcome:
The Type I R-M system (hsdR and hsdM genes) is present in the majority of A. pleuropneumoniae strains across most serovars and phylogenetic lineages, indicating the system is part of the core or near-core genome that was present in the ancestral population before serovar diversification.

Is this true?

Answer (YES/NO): YES